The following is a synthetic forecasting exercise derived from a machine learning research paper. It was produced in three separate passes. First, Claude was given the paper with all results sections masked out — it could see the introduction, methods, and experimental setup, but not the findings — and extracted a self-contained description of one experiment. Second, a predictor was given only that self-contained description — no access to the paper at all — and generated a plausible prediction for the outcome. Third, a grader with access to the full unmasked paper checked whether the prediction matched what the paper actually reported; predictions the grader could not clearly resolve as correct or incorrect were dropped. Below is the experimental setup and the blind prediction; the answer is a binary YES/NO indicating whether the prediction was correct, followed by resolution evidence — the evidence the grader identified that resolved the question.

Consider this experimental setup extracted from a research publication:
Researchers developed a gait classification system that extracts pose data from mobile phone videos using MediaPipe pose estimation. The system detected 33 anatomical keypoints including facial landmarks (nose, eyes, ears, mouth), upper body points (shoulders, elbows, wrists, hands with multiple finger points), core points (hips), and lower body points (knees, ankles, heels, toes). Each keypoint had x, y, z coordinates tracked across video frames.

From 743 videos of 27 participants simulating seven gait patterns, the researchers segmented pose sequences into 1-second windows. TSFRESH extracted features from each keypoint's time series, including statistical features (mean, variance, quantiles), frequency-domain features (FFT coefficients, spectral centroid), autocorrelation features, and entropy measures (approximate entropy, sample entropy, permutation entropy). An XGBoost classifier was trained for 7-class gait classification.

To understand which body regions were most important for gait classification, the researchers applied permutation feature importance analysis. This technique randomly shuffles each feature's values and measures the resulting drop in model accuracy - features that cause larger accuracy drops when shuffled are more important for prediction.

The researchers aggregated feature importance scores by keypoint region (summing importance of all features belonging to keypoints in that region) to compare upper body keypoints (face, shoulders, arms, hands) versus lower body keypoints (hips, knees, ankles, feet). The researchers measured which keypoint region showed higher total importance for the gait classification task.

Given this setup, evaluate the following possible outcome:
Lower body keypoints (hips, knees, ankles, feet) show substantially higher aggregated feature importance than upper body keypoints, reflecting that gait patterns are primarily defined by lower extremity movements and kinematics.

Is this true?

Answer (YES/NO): YES